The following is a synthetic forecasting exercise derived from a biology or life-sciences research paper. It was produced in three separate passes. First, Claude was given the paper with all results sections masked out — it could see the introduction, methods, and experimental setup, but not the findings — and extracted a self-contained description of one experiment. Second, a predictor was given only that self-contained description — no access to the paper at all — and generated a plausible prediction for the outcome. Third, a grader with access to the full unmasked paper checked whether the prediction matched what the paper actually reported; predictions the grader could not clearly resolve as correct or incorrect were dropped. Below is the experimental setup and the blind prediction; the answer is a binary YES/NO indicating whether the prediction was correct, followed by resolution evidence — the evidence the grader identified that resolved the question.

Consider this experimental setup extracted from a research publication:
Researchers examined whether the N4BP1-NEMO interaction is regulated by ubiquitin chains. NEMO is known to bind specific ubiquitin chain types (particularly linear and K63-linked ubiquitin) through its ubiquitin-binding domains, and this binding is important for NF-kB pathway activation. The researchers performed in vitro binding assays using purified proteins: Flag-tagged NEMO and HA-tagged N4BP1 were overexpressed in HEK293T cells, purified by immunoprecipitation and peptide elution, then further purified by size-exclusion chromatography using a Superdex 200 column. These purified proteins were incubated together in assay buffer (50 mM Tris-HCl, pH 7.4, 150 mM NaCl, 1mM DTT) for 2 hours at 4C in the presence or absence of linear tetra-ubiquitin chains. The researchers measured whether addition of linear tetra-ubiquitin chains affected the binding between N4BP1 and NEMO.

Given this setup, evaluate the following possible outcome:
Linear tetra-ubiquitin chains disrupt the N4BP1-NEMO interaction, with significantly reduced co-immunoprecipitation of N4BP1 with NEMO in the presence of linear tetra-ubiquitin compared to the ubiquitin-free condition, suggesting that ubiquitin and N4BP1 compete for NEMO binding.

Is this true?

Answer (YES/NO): NO